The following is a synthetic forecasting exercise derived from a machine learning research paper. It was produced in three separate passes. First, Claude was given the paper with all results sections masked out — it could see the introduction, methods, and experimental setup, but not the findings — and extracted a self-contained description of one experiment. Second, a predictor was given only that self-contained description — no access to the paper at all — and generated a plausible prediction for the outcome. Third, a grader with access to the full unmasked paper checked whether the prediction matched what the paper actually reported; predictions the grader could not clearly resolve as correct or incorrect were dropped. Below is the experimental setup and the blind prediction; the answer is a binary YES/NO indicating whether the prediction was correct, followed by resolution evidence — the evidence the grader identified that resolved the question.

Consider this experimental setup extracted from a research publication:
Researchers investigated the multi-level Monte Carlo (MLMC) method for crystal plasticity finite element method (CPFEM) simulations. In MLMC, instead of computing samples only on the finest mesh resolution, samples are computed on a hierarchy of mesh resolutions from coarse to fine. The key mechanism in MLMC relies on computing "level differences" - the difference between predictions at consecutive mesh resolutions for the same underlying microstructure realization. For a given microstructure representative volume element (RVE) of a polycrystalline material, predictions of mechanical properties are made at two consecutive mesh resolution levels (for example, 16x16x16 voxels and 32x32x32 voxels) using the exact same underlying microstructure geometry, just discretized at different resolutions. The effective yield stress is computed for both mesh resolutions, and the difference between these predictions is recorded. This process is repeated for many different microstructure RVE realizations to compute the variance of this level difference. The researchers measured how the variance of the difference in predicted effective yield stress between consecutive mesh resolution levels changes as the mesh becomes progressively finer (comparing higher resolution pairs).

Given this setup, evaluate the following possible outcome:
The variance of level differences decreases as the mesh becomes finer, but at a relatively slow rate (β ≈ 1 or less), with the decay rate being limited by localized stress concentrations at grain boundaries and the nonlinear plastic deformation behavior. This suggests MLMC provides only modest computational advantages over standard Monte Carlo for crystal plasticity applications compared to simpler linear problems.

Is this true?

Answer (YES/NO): NO